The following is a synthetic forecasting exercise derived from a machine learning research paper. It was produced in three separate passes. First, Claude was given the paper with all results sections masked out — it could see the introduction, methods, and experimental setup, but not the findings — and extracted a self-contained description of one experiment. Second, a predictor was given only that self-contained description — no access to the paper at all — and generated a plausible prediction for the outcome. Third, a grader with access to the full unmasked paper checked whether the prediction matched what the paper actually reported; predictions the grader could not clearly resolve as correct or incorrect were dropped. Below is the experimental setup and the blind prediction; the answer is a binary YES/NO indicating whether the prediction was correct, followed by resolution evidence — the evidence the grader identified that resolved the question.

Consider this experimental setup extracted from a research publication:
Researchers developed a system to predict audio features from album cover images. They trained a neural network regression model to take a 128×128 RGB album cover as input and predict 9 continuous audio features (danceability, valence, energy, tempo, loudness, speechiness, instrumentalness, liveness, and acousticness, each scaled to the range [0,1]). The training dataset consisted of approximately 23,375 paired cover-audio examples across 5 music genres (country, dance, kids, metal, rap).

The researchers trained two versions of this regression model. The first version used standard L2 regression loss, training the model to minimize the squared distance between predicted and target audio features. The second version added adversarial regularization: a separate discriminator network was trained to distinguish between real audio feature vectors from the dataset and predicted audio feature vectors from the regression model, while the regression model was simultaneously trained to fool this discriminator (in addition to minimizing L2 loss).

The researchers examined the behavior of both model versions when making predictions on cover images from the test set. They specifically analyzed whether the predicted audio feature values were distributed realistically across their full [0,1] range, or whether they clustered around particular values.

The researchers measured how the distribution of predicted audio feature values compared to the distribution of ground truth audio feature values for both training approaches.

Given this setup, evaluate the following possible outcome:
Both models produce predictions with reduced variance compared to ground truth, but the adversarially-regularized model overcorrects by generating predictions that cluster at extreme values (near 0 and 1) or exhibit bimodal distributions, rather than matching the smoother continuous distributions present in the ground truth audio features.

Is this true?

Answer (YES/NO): NO